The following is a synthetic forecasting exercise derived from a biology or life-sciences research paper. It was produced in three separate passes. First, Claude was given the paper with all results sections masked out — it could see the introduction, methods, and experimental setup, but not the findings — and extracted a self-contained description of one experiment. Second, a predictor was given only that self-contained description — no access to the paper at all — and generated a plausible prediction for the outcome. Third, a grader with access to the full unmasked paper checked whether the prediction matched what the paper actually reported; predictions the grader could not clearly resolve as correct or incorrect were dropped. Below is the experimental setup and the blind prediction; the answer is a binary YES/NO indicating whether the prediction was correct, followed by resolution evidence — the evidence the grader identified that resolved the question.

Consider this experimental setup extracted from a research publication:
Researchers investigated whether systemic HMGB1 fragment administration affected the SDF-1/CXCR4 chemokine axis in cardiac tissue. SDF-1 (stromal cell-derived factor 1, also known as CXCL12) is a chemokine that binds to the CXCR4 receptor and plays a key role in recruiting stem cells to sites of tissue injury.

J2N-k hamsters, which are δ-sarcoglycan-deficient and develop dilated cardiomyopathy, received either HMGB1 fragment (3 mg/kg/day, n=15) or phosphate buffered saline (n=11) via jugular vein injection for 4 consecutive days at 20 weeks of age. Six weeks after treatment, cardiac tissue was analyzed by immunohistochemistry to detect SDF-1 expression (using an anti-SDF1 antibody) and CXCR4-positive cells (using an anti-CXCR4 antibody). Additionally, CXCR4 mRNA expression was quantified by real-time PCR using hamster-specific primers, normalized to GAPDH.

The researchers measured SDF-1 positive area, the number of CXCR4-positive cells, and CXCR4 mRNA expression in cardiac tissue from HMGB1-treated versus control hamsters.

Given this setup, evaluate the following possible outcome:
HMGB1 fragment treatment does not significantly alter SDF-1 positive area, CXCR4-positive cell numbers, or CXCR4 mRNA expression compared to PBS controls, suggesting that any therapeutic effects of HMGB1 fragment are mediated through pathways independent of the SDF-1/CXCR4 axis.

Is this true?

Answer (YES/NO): NO